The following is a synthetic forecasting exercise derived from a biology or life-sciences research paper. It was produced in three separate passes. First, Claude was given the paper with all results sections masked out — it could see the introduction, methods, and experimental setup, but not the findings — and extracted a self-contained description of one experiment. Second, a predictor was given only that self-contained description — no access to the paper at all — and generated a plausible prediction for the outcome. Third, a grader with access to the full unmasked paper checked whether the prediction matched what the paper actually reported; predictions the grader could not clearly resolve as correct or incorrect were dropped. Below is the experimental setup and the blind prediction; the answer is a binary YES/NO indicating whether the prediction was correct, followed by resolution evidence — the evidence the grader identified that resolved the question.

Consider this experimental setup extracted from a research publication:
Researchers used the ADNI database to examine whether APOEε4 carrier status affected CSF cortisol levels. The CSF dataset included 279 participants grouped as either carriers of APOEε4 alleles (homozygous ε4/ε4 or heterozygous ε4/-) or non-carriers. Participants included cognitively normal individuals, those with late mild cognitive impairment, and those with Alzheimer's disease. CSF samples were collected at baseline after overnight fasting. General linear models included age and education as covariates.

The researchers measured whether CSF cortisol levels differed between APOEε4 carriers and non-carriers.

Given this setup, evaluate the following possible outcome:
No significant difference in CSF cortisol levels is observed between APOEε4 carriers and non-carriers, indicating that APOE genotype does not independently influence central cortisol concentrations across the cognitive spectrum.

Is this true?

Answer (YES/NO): YES